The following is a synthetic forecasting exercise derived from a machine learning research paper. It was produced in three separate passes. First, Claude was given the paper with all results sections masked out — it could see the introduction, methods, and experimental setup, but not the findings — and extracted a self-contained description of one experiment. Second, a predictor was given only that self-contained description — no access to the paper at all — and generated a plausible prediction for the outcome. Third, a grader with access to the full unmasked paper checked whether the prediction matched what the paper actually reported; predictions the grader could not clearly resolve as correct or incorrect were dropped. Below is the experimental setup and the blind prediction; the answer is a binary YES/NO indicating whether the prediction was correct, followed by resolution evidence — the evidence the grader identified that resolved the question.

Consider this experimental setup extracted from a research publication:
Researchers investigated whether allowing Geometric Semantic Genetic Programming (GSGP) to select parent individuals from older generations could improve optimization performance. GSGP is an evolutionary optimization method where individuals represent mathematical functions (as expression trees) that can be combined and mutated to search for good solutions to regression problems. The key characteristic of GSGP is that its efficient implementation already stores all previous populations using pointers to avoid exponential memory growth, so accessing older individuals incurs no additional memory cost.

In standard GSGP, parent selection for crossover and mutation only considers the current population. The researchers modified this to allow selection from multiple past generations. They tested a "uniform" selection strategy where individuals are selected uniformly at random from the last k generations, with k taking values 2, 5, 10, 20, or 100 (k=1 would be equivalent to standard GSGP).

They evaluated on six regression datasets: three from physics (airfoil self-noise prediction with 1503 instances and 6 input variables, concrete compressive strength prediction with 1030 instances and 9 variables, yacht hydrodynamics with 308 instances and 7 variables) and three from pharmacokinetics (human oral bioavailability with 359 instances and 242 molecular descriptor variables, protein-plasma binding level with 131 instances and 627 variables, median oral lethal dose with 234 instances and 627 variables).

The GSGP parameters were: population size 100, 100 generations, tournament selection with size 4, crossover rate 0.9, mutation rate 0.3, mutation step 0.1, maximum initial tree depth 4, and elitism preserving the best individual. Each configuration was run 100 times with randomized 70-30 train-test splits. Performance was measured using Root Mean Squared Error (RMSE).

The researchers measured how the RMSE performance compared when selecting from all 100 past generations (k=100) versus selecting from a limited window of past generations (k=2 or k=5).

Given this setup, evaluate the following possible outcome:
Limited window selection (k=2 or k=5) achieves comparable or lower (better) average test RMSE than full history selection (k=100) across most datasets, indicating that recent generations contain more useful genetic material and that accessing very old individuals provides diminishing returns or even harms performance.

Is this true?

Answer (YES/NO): YES